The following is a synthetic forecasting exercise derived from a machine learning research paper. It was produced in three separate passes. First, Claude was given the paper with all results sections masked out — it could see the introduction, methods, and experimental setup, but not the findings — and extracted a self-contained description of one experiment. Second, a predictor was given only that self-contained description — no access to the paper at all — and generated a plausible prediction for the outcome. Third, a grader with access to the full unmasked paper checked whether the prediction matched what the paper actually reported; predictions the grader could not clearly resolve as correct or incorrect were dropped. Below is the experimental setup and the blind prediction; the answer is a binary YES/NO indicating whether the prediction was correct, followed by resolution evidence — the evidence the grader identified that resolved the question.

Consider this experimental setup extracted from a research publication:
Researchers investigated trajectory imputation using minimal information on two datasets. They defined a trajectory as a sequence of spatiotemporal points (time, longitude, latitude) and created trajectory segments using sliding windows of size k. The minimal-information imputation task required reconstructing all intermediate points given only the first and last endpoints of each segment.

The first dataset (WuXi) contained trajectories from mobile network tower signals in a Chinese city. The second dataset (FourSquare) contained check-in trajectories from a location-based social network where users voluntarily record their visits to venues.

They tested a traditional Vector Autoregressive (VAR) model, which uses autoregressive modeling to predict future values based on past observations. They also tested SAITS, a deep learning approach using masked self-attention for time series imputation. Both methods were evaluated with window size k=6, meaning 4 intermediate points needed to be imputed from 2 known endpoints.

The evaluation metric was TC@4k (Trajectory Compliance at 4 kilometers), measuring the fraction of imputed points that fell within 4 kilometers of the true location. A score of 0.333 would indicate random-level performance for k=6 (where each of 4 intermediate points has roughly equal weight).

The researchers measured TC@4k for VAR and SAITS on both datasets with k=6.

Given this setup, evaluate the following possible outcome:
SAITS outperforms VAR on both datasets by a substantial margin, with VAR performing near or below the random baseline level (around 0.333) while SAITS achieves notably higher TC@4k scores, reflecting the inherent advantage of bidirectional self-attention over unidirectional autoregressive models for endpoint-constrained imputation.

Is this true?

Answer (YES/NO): NO